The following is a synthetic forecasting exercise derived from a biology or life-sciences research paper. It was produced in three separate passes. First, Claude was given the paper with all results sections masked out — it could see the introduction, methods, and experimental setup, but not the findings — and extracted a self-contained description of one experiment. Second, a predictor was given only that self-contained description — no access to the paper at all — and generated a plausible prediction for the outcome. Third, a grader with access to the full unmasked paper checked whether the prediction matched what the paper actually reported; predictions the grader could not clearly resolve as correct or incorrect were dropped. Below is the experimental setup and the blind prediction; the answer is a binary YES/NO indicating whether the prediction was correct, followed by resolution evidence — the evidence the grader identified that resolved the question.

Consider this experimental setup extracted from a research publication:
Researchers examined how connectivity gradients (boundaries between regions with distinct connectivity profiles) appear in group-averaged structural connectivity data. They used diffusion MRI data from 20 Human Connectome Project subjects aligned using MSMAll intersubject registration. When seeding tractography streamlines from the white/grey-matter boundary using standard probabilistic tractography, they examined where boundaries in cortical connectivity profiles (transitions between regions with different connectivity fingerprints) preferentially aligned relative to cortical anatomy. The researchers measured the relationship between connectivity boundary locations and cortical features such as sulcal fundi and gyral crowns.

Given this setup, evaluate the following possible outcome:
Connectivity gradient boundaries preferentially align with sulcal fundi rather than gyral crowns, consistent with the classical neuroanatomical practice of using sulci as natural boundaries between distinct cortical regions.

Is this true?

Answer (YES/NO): NO